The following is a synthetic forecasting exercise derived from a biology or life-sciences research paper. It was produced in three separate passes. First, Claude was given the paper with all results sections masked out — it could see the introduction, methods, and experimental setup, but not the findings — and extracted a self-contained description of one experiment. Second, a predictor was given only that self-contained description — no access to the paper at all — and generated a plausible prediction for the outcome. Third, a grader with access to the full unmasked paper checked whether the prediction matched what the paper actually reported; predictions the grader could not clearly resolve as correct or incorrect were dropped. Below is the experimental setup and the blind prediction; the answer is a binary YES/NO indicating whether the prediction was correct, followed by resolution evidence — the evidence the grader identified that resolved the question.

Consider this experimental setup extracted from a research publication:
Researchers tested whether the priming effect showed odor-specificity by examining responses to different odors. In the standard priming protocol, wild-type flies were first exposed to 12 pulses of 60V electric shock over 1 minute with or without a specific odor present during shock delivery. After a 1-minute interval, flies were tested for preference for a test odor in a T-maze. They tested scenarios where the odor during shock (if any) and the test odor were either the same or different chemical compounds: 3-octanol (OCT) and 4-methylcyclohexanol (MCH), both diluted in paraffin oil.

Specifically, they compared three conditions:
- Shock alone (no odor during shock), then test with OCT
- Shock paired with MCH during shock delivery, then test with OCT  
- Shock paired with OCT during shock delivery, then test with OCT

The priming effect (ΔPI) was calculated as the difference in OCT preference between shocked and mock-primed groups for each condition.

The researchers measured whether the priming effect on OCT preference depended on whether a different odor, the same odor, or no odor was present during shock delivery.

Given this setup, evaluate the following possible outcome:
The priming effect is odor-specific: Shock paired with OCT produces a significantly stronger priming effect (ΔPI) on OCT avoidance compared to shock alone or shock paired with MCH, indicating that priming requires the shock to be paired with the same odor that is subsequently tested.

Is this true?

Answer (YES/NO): NO